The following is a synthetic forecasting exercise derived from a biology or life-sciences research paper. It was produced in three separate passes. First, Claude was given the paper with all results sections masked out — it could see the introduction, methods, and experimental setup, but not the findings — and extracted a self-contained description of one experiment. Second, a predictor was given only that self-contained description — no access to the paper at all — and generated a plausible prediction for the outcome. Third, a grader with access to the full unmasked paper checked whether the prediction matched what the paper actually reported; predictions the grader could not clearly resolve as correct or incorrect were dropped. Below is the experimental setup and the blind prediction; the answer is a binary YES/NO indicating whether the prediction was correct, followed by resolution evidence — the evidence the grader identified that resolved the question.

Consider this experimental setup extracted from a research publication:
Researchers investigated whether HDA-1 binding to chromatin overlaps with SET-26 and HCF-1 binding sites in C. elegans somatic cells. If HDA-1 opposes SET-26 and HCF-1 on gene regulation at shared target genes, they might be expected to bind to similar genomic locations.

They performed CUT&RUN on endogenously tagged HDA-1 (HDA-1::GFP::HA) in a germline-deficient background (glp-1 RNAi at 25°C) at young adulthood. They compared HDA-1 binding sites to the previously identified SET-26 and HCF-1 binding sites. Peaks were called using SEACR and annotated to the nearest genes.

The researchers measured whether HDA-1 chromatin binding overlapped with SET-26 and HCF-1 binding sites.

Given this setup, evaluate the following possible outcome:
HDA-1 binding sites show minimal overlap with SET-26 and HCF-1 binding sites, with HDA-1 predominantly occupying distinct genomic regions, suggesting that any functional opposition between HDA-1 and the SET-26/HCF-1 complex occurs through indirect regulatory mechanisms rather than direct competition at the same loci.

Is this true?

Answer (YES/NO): NO